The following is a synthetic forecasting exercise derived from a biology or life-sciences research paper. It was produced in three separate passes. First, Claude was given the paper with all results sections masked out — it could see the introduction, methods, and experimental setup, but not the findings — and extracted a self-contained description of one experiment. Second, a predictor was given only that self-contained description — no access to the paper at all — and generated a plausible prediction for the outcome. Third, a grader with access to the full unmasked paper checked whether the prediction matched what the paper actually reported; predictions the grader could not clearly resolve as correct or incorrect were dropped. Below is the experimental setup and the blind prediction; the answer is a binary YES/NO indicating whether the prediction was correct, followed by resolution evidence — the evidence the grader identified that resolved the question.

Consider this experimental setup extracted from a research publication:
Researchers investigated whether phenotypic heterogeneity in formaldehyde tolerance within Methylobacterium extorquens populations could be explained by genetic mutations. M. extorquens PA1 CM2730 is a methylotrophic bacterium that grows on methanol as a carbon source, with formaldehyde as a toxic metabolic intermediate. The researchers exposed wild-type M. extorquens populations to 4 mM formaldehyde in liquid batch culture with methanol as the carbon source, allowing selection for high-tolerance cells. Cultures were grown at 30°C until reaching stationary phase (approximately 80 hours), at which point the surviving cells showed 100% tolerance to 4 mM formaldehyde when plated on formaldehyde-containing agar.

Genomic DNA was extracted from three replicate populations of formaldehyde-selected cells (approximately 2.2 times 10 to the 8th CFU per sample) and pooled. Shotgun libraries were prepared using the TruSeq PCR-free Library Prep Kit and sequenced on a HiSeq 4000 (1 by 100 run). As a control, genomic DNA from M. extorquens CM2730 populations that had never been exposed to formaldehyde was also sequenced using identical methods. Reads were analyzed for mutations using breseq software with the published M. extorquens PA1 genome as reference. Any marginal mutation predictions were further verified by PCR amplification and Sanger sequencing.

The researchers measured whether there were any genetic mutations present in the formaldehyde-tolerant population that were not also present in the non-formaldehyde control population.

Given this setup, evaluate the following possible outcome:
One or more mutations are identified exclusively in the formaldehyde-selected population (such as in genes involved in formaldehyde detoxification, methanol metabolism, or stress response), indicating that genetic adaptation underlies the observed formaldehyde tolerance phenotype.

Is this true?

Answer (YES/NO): NO